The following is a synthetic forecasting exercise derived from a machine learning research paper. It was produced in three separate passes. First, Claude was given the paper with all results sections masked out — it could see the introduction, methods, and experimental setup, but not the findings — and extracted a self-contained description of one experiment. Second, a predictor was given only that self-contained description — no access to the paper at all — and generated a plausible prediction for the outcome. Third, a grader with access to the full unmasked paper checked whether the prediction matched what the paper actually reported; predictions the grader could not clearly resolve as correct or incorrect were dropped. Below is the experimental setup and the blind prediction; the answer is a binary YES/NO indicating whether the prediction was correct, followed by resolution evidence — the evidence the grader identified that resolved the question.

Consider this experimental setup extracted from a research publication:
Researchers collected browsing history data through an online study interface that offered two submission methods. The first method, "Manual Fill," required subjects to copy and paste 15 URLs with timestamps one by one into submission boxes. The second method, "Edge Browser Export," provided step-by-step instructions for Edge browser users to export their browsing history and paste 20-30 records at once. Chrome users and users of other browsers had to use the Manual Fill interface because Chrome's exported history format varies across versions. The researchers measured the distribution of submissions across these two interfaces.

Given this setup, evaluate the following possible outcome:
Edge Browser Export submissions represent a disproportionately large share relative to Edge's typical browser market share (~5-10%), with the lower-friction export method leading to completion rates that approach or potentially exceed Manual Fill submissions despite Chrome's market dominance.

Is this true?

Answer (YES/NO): YES